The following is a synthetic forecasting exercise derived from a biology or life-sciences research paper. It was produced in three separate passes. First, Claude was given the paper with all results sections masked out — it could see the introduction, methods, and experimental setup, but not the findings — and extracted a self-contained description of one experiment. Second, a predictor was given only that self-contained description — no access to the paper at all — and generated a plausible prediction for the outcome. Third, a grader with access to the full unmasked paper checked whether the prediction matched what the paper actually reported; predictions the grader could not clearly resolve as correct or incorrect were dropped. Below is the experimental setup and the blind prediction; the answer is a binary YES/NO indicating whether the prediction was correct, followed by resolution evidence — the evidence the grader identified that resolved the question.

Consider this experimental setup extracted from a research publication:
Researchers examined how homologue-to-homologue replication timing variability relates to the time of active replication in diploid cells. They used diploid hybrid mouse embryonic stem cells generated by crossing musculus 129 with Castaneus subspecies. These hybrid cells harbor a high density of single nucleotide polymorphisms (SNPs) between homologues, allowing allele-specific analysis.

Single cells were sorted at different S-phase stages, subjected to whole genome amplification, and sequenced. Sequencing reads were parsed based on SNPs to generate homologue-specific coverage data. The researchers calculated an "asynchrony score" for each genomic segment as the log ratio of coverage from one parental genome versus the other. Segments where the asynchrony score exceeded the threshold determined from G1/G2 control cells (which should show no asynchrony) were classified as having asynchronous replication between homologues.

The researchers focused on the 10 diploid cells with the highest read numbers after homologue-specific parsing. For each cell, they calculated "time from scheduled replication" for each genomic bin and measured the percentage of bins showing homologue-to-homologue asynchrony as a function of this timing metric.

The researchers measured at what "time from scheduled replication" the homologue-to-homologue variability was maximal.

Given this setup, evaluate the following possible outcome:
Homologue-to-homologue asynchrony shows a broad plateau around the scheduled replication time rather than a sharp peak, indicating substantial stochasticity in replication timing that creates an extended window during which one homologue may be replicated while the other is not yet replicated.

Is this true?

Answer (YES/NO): NO